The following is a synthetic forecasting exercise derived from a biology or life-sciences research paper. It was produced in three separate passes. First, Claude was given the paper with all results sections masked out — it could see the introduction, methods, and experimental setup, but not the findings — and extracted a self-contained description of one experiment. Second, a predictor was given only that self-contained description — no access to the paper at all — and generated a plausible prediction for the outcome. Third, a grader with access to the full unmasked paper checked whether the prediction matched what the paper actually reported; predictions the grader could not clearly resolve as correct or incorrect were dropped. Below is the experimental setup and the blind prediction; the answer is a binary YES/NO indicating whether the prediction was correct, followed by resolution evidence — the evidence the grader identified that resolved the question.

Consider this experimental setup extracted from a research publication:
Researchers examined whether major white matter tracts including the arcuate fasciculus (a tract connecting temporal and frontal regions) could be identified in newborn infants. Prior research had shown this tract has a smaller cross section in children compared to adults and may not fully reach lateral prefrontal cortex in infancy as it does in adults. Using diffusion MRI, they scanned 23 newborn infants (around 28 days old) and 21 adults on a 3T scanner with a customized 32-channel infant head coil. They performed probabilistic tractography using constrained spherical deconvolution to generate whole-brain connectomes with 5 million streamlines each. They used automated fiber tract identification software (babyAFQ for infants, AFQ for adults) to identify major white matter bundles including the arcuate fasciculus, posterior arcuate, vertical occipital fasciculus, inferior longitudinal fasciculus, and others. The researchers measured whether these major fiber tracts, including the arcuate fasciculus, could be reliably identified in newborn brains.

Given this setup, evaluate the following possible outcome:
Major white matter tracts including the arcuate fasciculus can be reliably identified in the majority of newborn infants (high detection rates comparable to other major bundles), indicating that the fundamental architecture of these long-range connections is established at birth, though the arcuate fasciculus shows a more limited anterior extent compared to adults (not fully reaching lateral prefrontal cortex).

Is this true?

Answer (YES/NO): YES